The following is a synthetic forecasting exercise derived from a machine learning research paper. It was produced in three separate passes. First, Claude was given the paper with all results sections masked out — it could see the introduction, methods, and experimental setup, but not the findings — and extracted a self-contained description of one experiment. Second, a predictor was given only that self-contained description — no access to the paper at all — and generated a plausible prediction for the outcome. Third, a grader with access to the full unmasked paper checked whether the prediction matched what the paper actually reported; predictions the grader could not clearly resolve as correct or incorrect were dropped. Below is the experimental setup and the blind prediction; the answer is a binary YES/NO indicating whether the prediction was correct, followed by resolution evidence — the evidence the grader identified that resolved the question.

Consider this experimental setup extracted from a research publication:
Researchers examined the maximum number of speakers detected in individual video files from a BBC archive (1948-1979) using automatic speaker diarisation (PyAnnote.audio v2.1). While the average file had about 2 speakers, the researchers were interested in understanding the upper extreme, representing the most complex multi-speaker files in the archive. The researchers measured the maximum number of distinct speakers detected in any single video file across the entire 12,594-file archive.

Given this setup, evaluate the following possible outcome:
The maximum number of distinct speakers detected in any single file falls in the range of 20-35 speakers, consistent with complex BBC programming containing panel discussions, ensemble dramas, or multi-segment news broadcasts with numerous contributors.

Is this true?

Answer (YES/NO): NO